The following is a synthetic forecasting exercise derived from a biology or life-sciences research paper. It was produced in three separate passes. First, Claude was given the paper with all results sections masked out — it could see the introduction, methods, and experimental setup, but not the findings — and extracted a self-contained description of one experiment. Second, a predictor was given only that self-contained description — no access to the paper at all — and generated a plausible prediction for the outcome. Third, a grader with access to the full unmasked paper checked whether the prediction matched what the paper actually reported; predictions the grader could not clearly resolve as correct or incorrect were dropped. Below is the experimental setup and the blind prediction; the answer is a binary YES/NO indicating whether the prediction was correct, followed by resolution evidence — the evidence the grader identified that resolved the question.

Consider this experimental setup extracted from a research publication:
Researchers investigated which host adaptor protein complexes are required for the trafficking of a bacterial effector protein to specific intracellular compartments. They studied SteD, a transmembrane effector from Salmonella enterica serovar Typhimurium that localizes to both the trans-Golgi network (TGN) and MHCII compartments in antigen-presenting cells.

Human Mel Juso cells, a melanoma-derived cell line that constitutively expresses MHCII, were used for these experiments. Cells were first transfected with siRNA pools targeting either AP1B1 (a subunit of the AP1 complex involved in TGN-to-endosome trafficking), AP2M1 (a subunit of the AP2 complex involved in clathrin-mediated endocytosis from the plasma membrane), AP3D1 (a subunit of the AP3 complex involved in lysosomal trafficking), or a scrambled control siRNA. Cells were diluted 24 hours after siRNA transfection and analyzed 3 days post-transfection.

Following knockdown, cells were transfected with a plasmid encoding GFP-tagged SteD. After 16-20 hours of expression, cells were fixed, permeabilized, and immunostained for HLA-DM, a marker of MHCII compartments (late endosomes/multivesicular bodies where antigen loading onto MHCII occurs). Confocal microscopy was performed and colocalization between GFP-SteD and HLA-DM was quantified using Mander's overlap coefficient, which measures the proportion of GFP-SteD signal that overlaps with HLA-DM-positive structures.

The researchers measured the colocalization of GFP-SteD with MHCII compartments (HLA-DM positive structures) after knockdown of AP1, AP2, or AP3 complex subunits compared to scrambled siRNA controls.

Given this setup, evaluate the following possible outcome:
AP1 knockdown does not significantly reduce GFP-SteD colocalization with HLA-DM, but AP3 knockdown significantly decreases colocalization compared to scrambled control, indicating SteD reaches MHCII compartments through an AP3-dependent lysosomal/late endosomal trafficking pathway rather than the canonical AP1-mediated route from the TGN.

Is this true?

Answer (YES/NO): NO